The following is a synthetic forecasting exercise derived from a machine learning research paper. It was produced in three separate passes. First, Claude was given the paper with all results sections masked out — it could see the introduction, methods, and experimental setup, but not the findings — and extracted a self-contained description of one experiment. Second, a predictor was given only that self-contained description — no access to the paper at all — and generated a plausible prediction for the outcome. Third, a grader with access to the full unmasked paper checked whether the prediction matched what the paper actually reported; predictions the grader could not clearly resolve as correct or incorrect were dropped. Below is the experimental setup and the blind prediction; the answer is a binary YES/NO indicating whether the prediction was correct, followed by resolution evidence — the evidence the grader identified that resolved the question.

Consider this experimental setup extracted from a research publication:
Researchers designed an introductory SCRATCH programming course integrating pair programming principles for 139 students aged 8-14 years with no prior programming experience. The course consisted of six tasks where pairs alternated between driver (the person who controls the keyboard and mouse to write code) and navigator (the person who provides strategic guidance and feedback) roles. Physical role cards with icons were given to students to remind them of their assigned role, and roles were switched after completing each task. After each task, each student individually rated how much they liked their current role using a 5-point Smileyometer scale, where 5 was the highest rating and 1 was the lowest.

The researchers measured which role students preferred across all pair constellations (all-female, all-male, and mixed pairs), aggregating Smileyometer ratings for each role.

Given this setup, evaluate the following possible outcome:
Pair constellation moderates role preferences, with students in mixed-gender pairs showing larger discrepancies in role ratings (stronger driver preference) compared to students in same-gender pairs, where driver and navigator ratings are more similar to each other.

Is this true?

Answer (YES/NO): YES